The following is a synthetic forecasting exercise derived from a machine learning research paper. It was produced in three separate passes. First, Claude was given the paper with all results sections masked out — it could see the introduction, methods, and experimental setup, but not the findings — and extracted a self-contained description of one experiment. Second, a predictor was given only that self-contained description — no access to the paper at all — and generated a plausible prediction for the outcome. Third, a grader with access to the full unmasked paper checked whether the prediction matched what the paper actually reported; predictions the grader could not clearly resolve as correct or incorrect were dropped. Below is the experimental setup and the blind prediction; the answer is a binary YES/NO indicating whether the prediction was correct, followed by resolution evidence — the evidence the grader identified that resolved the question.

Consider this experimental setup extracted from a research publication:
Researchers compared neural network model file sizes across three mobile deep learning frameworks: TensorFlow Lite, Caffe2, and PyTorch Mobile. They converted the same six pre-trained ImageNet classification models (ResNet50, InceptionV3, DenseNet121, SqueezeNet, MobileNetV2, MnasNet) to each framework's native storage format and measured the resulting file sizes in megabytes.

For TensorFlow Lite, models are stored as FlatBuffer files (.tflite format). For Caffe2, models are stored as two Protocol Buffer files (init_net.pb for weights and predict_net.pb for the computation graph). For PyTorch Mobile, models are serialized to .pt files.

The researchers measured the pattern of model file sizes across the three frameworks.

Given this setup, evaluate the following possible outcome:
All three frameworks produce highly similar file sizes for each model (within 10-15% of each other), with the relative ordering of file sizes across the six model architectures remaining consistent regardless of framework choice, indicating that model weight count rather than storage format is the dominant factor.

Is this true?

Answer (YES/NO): NO